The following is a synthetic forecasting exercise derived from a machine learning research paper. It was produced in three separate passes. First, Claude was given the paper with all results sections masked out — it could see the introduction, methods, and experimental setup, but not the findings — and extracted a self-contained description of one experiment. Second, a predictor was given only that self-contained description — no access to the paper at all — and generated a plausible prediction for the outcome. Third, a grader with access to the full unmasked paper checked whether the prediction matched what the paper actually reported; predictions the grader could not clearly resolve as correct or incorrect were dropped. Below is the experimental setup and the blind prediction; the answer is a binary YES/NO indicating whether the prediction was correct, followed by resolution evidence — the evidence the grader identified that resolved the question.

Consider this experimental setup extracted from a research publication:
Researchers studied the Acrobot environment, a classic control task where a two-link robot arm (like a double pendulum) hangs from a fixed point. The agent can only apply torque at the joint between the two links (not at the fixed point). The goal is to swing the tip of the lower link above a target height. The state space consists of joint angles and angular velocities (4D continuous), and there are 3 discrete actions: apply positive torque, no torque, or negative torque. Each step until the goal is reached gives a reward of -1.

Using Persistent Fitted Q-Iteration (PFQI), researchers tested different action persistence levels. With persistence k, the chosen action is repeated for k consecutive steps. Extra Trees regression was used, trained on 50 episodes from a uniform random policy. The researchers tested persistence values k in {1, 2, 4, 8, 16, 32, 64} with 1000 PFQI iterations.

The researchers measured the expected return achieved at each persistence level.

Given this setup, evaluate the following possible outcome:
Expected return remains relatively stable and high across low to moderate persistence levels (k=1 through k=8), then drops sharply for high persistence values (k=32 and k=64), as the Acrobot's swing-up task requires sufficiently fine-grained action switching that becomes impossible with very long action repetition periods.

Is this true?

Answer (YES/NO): NO